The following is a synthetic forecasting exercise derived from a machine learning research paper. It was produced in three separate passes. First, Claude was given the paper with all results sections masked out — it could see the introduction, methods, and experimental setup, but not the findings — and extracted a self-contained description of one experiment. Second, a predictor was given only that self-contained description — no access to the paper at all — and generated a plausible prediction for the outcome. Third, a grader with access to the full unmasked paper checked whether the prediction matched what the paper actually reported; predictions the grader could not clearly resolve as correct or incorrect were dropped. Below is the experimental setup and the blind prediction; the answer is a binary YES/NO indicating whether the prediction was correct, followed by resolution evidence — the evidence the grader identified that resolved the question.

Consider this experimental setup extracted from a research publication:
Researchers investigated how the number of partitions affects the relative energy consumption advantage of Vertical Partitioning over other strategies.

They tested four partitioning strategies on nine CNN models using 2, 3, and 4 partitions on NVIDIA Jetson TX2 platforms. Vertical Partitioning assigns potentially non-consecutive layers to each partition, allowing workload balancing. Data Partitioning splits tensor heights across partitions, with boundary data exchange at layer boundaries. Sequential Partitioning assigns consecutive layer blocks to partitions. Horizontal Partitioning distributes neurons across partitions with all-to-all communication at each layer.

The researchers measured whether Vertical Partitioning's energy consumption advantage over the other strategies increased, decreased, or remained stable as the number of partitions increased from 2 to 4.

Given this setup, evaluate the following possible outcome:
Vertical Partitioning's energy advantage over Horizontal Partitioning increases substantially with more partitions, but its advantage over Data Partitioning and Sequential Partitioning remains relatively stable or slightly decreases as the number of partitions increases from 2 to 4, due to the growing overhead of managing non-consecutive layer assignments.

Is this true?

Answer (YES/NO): NO